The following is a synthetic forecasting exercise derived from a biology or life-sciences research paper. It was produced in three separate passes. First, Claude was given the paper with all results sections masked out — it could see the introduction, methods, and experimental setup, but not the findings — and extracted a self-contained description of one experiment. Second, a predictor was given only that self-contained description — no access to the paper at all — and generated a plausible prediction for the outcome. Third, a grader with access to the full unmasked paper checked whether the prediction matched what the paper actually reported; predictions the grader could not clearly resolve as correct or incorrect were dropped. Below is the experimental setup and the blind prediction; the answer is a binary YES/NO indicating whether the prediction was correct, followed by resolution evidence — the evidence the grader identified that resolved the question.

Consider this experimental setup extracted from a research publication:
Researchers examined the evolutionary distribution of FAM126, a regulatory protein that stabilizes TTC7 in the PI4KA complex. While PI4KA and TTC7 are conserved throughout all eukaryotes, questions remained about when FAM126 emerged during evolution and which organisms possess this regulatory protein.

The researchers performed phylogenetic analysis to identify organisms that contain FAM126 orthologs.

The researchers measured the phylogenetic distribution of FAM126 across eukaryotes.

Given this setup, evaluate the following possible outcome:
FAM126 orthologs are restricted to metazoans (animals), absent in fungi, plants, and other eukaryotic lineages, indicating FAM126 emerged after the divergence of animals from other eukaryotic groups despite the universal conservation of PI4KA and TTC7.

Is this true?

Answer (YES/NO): YES